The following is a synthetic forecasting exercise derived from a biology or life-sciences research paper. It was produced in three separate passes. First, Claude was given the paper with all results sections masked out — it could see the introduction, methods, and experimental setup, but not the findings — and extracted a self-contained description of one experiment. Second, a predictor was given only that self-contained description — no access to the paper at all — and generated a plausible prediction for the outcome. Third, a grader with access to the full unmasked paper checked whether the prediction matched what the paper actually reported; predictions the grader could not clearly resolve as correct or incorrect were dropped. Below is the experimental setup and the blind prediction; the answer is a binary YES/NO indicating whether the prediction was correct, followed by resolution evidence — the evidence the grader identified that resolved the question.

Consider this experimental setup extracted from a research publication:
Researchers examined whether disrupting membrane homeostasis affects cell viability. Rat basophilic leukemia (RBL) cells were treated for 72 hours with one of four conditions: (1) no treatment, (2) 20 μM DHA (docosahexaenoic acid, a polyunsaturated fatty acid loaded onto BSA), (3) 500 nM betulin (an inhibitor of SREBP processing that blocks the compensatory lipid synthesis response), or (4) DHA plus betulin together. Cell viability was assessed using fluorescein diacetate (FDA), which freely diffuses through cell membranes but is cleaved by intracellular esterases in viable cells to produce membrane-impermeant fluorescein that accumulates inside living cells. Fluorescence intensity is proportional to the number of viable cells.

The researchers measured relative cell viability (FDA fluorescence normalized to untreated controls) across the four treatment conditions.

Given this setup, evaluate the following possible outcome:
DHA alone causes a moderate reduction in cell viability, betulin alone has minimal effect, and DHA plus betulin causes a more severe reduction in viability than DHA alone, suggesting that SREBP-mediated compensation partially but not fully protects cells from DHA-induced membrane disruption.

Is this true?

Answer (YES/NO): NO